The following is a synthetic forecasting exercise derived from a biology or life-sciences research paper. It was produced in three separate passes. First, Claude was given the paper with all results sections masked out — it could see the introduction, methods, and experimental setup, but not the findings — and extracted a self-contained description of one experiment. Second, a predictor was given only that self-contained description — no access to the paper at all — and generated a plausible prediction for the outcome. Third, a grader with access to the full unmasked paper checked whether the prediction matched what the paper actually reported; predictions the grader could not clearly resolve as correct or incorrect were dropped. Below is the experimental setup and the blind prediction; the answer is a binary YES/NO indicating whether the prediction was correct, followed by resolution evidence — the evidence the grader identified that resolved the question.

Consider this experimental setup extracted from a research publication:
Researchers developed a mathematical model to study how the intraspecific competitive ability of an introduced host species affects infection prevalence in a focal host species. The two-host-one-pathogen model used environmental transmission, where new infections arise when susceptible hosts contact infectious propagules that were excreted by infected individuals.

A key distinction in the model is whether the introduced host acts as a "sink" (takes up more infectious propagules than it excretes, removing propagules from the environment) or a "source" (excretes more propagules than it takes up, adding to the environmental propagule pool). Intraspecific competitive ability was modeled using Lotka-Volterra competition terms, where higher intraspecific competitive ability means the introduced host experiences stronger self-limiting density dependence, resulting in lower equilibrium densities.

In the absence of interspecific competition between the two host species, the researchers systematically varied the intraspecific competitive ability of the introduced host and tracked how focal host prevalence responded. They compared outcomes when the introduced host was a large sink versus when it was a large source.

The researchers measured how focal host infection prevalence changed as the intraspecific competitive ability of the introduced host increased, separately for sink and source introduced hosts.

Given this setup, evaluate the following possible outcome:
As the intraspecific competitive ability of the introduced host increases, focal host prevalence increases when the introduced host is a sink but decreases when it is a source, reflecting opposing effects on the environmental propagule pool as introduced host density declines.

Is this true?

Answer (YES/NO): YES